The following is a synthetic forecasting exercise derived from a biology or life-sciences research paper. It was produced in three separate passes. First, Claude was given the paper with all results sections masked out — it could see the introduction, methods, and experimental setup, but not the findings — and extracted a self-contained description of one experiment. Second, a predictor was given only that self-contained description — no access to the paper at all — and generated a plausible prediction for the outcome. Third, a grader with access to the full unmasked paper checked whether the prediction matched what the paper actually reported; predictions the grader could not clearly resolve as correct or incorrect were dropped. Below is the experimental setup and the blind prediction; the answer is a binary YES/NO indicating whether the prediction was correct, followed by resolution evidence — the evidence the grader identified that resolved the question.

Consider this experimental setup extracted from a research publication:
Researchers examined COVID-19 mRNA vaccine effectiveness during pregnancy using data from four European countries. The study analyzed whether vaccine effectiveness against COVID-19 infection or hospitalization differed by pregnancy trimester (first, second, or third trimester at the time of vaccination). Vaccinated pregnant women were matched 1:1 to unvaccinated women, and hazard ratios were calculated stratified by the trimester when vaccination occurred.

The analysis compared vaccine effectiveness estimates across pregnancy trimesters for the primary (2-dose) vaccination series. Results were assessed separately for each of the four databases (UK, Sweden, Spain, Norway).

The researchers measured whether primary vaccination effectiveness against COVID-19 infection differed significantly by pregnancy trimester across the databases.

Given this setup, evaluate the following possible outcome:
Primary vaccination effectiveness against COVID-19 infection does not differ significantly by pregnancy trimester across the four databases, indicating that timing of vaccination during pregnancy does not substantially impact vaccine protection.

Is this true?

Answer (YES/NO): NO